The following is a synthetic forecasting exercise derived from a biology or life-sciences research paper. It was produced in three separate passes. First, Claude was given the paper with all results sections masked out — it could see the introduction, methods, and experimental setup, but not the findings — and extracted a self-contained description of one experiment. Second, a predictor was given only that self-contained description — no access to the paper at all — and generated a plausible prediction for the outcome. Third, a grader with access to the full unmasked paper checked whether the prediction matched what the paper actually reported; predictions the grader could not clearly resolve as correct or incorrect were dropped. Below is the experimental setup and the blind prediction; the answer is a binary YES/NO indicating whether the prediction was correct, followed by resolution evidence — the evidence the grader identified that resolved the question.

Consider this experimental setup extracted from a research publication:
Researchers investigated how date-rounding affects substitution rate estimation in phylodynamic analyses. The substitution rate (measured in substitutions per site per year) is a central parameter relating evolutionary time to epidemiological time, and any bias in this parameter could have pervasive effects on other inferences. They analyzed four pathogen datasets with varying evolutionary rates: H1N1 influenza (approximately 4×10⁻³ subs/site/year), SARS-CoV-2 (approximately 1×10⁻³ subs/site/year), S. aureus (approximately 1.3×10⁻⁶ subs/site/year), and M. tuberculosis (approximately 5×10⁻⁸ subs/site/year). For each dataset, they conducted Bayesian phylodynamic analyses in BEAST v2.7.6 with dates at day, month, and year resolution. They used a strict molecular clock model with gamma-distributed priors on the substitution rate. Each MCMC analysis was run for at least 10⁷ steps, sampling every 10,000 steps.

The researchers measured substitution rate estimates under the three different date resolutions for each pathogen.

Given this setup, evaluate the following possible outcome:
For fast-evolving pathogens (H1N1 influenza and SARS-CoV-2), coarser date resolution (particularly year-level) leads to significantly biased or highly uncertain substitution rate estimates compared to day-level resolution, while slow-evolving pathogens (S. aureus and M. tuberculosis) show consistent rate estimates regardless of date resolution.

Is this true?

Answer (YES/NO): NO